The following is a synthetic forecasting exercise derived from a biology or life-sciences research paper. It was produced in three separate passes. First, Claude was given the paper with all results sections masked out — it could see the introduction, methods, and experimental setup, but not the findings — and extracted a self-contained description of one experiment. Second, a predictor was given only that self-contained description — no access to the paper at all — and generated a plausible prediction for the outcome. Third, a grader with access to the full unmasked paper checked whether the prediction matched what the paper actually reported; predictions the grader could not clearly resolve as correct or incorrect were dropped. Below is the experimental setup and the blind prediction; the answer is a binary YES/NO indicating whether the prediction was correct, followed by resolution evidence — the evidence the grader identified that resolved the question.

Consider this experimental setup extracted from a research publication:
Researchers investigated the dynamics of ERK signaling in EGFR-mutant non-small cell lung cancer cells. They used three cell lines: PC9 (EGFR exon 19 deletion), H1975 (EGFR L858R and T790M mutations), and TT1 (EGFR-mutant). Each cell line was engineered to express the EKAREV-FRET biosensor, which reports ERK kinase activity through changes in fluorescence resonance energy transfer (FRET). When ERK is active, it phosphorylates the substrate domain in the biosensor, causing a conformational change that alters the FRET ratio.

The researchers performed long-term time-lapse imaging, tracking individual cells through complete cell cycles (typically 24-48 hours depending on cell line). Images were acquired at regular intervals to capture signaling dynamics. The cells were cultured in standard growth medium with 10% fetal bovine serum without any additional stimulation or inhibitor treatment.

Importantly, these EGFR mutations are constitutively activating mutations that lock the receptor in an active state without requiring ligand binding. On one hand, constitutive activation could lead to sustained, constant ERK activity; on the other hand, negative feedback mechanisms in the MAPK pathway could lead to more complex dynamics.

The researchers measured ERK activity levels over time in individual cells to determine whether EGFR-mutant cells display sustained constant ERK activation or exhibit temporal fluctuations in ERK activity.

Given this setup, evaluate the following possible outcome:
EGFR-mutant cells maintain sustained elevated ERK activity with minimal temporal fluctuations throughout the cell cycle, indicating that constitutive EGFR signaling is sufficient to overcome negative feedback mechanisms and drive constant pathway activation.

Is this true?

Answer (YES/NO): NO